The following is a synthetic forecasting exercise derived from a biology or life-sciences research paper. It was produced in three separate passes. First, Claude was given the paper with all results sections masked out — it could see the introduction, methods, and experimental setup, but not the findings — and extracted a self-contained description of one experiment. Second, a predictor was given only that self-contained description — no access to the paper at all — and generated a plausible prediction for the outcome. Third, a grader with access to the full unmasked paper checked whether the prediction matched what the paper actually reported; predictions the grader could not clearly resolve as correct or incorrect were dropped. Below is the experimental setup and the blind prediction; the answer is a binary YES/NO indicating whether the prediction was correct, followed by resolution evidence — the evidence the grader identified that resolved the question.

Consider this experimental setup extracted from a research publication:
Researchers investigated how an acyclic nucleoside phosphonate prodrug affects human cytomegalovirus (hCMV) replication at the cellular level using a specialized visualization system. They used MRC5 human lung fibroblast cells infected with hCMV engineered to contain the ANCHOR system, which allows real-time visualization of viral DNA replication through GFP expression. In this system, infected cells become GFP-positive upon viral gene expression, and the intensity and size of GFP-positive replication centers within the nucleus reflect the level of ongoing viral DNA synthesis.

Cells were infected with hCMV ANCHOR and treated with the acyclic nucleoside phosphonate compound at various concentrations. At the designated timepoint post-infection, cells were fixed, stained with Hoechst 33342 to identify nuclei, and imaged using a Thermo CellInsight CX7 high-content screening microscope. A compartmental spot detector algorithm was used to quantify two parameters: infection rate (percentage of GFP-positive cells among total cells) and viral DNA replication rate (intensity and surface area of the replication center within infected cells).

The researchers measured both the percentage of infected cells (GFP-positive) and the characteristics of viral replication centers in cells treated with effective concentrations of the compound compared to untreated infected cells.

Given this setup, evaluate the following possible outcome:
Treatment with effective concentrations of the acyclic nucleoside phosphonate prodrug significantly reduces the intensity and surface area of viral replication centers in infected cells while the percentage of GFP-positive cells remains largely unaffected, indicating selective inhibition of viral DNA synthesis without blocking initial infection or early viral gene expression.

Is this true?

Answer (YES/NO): YES